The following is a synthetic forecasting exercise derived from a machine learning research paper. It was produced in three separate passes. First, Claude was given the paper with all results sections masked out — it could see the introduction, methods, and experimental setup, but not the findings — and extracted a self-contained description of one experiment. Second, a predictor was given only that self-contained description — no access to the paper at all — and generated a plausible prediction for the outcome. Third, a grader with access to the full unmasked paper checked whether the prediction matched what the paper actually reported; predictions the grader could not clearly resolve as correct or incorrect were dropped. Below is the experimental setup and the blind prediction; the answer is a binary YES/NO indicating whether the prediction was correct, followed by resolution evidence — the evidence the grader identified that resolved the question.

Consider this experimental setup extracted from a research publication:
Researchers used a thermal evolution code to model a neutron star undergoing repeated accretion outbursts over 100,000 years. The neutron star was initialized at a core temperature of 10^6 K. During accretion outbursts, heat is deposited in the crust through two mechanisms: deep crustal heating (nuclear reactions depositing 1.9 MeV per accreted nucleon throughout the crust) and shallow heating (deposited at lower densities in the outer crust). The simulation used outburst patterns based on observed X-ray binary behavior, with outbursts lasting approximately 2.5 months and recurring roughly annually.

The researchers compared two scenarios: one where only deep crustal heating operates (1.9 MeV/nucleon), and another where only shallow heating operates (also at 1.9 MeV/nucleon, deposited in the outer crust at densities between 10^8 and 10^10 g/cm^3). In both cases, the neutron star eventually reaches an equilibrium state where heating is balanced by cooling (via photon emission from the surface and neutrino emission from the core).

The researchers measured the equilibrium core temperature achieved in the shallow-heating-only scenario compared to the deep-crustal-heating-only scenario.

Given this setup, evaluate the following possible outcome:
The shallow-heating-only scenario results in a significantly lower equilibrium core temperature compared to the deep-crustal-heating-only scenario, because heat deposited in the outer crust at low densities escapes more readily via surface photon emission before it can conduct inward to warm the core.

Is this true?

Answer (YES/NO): NO